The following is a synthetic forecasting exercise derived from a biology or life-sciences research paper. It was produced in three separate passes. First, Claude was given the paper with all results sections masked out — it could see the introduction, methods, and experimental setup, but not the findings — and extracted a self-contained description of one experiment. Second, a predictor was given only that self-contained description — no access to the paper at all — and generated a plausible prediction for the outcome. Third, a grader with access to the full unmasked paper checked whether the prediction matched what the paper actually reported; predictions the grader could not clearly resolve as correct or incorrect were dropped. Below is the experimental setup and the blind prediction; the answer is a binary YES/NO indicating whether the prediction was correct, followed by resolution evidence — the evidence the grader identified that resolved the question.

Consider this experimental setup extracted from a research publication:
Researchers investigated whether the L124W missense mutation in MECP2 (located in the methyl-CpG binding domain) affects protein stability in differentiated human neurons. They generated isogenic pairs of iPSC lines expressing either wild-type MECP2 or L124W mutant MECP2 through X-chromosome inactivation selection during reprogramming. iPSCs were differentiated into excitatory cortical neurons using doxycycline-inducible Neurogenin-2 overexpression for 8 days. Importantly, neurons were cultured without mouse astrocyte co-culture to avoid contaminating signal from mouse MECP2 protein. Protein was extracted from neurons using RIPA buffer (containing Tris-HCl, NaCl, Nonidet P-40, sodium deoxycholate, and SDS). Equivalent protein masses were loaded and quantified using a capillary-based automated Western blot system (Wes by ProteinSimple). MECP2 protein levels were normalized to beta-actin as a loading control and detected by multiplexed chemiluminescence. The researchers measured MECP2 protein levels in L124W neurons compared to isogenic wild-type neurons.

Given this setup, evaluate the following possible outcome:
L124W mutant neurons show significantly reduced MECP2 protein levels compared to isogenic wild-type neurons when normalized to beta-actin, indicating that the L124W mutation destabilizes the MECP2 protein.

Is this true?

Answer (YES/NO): NO